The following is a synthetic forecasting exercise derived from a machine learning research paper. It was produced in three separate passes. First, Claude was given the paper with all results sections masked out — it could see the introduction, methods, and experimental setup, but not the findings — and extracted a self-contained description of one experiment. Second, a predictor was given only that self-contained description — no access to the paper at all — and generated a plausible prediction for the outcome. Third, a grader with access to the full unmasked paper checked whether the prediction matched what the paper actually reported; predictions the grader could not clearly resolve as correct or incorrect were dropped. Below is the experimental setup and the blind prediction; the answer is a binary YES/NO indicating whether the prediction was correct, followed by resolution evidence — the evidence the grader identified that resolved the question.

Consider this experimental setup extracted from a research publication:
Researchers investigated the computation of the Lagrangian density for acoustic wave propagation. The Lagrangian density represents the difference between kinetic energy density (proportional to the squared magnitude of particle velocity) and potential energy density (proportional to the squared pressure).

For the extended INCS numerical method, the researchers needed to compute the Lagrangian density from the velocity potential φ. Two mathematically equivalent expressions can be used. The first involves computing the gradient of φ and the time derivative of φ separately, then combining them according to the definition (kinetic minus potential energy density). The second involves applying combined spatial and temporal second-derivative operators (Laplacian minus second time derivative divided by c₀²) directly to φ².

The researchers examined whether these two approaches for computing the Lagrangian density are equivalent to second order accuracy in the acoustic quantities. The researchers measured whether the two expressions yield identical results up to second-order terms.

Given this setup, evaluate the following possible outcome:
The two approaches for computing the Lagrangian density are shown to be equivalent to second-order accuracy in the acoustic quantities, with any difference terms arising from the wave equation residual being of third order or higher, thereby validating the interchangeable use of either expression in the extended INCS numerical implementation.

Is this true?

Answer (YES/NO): YES